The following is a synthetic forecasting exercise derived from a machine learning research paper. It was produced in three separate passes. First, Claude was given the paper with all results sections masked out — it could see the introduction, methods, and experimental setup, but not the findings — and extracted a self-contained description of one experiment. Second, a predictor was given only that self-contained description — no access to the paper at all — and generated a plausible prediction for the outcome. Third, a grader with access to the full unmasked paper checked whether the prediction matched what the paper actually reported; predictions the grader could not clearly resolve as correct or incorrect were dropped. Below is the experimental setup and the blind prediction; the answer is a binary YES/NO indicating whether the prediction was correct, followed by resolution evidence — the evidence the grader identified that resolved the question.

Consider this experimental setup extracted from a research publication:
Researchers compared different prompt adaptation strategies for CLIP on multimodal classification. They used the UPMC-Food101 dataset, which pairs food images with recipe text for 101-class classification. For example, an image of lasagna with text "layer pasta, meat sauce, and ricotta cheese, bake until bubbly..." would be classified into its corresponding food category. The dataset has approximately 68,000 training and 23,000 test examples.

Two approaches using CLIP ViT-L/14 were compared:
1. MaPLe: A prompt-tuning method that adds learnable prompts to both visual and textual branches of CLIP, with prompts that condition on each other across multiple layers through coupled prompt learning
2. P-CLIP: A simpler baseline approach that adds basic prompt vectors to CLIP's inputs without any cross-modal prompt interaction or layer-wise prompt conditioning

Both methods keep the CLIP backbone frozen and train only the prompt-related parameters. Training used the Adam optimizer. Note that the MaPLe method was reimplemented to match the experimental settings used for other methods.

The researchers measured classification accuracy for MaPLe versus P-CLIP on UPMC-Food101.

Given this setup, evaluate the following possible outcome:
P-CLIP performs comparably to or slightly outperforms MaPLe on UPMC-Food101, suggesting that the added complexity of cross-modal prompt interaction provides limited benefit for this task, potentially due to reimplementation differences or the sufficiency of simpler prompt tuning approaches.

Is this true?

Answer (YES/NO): YES